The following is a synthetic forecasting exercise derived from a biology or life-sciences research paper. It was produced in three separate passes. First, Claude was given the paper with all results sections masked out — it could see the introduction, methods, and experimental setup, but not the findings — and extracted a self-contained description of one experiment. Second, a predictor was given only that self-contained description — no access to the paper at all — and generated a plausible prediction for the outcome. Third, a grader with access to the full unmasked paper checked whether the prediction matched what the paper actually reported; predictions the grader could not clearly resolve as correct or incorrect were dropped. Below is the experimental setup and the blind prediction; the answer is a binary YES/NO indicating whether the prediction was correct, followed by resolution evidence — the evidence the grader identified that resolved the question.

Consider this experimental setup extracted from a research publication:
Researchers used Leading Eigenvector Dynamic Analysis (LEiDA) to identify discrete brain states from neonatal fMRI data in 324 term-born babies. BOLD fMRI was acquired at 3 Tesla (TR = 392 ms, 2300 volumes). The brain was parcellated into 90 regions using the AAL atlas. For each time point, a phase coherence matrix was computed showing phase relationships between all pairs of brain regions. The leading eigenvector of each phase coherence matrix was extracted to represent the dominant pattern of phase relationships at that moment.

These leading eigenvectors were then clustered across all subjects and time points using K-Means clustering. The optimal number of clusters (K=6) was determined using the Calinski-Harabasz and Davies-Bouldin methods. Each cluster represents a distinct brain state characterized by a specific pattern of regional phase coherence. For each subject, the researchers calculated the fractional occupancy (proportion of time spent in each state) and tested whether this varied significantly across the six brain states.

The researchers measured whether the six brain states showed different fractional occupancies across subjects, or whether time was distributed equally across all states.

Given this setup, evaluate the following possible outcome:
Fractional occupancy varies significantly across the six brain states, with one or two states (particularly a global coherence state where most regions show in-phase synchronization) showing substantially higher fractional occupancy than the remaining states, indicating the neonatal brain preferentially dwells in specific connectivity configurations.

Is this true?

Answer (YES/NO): YES